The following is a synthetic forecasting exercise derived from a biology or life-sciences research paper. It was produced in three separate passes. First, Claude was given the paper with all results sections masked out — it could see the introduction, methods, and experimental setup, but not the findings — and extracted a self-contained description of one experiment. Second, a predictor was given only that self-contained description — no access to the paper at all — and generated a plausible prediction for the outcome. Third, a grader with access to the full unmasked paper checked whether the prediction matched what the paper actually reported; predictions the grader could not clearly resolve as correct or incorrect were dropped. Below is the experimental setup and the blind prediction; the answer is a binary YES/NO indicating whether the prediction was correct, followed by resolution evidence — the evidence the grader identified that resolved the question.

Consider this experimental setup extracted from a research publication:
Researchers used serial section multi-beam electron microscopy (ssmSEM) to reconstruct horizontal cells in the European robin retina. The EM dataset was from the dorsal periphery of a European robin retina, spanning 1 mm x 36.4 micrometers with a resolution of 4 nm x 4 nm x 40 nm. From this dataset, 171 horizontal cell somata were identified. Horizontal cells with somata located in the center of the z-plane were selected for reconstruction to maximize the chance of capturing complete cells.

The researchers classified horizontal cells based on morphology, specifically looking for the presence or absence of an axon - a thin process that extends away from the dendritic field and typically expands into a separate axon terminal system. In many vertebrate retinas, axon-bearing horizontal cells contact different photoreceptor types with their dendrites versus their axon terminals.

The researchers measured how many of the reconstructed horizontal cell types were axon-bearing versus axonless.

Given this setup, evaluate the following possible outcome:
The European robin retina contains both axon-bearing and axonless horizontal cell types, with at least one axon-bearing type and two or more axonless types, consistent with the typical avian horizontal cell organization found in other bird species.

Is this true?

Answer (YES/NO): YES